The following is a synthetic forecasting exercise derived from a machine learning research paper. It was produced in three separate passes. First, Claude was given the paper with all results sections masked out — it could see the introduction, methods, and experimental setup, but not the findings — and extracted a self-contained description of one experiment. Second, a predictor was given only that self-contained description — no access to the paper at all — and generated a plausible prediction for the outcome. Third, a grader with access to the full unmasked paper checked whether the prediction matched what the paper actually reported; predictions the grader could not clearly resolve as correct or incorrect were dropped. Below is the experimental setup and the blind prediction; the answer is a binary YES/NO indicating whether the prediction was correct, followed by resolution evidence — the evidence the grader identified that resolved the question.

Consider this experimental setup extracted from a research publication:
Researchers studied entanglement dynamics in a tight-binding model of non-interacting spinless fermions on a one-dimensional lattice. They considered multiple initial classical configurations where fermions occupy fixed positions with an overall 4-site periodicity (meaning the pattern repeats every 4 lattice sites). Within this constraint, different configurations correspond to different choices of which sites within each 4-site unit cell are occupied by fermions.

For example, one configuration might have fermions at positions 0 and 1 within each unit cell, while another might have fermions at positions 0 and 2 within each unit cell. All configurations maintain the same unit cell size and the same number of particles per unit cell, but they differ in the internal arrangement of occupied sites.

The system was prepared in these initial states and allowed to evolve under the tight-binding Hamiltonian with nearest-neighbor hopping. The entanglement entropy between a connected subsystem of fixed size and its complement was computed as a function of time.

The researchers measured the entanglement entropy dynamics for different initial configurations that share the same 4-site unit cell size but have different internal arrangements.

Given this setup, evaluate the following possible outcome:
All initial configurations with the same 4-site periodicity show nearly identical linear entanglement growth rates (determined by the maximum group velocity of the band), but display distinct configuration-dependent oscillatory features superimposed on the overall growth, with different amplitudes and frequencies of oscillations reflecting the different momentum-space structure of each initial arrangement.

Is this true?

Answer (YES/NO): NO